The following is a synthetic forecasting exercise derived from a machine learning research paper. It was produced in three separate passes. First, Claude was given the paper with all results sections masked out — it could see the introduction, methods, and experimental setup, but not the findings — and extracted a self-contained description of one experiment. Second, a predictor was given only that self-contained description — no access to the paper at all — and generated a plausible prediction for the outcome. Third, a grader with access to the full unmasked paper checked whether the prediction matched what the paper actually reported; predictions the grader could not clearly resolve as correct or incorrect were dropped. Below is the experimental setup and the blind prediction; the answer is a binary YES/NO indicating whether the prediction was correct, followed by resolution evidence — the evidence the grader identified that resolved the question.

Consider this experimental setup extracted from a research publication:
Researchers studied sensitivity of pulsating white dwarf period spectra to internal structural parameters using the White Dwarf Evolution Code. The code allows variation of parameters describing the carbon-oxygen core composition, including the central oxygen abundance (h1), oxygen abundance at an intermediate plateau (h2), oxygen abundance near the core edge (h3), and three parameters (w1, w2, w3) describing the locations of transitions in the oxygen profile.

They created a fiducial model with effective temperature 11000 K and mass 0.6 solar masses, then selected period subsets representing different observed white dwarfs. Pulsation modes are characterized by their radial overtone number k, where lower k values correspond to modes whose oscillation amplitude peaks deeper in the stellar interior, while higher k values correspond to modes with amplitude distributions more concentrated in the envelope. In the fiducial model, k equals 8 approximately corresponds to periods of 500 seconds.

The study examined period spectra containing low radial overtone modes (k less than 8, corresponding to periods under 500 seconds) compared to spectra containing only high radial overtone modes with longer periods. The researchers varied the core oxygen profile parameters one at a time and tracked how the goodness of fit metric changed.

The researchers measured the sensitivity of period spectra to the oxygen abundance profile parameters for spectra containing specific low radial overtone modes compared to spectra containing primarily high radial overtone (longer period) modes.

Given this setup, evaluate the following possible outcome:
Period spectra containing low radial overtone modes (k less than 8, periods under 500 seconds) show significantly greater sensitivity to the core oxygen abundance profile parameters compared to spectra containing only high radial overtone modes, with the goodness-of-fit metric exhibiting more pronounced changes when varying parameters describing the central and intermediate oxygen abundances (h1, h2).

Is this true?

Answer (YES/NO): NO